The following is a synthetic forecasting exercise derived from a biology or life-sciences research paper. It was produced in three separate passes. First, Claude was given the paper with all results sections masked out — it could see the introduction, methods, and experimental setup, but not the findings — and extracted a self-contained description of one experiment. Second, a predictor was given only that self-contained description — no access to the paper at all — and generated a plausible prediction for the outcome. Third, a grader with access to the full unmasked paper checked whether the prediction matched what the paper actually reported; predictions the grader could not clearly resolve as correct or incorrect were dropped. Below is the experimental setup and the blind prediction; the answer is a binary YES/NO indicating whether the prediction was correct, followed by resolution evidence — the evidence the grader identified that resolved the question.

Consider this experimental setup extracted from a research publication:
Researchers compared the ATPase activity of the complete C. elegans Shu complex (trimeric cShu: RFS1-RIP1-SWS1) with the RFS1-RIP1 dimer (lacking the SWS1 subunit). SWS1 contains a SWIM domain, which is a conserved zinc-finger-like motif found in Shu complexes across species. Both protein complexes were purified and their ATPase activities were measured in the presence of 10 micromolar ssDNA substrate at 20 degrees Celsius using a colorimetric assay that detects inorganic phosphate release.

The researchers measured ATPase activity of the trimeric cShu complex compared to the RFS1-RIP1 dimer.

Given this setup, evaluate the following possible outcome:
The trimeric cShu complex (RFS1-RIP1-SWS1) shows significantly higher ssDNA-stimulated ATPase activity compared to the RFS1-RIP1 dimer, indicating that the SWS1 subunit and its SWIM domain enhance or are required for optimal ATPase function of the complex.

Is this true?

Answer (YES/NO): YES